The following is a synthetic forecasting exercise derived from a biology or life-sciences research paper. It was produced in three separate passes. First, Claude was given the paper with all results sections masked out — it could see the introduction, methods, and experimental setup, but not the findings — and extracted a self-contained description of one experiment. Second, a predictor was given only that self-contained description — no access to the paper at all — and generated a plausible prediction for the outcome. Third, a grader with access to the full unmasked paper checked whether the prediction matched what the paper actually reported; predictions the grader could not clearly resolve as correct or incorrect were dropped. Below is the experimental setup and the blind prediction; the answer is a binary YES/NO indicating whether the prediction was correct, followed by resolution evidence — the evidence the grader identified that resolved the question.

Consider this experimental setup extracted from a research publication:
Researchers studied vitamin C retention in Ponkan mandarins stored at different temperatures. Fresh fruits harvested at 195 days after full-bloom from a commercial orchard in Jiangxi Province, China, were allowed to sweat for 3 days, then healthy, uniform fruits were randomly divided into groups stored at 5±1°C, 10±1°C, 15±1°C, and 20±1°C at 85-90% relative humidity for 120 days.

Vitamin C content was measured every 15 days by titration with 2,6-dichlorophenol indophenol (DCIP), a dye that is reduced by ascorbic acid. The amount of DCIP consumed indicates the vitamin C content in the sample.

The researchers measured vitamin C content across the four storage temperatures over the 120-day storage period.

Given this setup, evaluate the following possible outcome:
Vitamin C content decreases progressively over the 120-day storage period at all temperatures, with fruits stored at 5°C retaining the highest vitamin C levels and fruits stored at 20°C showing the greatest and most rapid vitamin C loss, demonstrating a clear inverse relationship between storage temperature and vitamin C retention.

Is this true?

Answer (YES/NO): NO